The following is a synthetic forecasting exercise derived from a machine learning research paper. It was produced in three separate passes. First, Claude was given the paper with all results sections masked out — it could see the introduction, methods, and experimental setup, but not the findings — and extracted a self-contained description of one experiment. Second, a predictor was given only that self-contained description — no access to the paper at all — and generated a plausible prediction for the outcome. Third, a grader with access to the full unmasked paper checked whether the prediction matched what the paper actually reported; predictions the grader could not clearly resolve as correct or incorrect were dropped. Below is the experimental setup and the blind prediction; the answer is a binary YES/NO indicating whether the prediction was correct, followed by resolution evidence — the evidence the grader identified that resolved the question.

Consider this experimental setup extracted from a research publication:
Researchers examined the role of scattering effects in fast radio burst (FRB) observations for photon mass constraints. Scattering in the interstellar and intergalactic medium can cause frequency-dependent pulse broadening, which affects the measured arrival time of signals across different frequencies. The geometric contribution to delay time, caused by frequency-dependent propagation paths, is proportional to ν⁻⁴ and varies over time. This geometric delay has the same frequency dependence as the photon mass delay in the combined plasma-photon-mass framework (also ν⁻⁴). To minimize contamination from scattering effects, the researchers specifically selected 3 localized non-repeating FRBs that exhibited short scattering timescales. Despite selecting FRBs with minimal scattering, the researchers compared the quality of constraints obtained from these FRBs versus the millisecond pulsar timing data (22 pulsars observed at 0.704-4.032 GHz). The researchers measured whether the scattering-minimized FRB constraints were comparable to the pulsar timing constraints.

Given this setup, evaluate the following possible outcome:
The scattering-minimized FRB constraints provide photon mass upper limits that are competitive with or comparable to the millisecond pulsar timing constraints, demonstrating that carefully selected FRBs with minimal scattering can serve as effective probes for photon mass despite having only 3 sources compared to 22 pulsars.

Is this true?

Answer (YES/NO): NO